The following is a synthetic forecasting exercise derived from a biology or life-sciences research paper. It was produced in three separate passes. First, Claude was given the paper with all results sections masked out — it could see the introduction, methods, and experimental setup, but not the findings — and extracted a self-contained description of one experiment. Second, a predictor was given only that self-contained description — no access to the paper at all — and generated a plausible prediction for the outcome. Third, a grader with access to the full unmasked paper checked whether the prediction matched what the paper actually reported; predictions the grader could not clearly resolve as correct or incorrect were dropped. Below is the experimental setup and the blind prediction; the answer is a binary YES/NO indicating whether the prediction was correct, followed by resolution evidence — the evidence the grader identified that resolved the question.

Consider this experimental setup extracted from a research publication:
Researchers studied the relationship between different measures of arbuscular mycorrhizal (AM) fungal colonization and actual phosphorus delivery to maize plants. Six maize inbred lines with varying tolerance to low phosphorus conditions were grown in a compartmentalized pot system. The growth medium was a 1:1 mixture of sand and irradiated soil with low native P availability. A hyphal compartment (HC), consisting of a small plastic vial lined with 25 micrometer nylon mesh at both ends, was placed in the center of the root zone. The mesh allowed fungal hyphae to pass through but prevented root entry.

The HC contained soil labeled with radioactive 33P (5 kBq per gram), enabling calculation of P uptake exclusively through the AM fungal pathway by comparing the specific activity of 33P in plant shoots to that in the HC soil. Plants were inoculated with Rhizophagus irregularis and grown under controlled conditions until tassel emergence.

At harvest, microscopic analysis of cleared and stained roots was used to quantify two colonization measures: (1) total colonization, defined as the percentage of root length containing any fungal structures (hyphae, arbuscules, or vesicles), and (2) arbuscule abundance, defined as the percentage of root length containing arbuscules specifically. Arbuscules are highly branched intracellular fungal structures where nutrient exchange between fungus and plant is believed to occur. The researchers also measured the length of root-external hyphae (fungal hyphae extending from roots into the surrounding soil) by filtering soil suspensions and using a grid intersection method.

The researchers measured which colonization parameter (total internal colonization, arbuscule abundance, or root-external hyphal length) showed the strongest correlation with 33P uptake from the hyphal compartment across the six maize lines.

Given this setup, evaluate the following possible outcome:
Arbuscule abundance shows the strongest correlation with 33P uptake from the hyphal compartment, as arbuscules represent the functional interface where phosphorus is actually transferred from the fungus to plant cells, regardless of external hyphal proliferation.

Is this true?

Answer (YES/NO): NO